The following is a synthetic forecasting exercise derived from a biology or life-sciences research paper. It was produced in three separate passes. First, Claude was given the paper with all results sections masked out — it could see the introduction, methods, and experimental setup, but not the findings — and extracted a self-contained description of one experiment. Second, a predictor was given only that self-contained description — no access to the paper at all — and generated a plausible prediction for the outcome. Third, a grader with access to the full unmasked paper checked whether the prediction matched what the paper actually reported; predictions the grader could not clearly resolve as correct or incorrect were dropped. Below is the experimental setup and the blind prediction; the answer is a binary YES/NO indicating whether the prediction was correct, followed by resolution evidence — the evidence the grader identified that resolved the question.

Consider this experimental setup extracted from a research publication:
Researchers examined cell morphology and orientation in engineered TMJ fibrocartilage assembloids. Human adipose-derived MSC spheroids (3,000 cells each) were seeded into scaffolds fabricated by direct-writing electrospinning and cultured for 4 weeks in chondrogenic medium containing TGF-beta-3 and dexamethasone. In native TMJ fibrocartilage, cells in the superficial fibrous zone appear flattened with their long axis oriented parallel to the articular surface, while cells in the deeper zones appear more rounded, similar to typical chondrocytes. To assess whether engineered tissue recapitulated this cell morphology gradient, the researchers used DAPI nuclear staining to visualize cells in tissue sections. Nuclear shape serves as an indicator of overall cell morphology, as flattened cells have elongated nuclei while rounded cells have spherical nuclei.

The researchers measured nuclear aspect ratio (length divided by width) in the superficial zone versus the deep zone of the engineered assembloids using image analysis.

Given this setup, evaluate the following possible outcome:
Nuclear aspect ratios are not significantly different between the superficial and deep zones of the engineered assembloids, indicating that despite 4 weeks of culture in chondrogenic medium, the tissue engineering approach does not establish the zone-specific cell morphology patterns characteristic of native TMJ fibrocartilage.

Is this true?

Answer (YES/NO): NO